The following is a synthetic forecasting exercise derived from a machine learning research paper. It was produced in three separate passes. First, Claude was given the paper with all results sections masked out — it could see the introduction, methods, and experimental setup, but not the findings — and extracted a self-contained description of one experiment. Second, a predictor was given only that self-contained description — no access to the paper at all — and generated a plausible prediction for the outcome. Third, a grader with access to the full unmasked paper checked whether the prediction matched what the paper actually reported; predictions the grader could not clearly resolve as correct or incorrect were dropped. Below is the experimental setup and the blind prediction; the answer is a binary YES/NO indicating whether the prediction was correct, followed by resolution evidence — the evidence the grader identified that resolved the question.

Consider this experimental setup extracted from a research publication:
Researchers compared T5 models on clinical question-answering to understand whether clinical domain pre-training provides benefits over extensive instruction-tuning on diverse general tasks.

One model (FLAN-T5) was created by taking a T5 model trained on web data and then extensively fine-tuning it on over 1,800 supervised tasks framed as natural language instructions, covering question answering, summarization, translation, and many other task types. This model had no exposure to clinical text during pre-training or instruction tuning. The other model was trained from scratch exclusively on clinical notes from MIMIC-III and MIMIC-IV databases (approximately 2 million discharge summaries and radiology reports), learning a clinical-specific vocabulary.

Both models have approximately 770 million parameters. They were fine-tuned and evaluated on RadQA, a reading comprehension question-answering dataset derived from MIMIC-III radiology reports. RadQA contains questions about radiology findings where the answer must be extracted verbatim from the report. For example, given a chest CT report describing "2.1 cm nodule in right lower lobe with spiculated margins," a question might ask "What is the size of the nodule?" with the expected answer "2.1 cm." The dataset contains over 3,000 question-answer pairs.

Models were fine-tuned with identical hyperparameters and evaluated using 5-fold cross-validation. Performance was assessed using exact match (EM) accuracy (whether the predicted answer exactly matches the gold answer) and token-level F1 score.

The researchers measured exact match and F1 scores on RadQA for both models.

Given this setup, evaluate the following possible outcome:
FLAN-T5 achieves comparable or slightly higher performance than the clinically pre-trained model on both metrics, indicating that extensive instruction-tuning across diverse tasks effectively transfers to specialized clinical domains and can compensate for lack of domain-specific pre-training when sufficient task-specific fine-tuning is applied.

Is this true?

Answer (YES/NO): NO